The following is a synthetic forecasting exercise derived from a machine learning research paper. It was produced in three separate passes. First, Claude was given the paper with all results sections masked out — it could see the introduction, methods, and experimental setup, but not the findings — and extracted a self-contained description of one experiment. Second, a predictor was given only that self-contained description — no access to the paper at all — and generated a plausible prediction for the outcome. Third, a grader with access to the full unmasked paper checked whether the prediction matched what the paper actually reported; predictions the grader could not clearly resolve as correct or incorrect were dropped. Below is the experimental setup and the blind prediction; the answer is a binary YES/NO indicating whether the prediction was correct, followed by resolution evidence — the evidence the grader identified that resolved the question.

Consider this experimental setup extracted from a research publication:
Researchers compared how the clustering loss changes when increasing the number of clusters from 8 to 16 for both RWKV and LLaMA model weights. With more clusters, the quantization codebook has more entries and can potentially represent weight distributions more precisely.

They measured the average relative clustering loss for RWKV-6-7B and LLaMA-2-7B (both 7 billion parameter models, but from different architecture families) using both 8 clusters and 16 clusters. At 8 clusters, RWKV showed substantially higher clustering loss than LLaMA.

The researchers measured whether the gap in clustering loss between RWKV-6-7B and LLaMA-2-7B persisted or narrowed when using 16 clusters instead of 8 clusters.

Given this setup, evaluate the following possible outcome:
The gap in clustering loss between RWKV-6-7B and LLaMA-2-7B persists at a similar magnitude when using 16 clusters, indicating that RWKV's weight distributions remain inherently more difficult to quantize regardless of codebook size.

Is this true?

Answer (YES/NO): NO